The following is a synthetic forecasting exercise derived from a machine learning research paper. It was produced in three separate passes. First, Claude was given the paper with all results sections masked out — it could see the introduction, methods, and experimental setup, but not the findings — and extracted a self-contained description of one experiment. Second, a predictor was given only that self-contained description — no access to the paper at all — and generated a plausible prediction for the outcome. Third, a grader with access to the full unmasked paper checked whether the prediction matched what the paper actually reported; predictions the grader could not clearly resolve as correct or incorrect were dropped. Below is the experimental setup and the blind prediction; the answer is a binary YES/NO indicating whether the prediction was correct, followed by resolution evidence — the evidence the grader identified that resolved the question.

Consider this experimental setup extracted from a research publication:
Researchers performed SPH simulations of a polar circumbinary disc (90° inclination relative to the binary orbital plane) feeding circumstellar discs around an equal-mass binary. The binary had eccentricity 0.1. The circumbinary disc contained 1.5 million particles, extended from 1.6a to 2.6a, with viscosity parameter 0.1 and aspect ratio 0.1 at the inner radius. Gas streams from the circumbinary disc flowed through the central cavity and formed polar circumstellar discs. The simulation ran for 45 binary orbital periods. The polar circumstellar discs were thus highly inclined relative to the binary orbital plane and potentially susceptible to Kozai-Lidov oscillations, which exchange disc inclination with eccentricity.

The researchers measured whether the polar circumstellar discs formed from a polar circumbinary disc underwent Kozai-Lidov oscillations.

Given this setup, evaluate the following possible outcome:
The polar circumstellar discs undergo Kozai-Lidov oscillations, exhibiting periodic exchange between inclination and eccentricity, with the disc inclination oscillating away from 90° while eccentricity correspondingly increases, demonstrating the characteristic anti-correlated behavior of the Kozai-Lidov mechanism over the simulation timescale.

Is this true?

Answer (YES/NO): NO